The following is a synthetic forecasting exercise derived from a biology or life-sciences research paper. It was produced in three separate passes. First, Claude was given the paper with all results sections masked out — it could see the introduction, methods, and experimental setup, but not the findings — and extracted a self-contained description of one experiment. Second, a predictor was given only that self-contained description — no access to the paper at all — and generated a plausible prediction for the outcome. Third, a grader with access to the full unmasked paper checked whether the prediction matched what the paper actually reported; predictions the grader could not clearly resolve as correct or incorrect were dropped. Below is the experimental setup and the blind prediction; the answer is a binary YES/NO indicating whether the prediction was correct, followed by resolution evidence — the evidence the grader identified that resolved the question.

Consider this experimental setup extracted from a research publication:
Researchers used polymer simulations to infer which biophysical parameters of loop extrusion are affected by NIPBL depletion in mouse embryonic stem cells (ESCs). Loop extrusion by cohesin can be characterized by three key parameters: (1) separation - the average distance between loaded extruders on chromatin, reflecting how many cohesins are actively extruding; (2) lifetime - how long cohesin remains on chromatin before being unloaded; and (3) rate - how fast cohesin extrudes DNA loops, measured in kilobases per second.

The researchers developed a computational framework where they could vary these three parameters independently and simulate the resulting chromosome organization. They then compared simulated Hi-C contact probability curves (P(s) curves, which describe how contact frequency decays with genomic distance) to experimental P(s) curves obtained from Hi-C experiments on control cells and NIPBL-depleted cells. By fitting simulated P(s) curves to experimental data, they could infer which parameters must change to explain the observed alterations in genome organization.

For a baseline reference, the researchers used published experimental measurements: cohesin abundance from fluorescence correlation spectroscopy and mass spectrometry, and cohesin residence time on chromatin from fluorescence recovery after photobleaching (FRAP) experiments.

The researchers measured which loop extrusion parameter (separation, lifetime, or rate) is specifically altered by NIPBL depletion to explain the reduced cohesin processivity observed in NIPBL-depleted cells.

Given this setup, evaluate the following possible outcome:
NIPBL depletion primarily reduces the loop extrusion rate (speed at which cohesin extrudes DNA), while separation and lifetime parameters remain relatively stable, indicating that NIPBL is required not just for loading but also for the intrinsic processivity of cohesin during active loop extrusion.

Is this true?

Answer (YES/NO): NO